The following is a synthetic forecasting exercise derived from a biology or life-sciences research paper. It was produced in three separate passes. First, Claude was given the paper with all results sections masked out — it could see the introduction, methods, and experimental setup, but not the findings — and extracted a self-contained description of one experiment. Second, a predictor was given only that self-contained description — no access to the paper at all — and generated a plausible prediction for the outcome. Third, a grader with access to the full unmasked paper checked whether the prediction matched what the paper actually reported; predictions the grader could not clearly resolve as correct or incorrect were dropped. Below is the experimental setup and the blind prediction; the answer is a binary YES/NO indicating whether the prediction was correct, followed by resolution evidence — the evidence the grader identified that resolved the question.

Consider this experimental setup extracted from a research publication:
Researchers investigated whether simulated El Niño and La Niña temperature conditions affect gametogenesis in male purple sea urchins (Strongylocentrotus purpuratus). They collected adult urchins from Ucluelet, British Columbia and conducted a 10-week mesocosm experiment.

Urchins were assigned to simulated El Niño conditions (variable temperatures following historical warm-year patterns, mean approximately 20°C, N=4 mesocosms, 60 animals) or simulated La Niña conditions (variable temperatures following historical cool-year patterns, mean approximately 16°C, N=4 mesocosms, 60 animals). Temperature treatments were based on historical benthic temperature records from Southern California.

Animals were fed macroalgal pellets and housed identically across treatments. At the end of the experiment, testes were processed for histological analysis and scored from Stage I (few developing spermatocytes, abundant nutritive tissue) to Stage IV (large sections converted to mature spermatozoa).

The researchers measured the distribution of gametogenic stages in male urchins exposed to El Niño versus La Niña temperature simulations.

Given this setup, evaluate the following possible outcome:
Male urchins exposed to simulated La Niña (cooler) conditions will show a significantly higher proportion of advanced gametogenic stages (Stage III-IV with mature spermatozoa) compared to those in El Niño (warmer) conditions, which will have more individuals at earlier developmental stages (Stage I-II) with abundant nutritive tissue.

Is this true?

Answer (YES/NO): YES